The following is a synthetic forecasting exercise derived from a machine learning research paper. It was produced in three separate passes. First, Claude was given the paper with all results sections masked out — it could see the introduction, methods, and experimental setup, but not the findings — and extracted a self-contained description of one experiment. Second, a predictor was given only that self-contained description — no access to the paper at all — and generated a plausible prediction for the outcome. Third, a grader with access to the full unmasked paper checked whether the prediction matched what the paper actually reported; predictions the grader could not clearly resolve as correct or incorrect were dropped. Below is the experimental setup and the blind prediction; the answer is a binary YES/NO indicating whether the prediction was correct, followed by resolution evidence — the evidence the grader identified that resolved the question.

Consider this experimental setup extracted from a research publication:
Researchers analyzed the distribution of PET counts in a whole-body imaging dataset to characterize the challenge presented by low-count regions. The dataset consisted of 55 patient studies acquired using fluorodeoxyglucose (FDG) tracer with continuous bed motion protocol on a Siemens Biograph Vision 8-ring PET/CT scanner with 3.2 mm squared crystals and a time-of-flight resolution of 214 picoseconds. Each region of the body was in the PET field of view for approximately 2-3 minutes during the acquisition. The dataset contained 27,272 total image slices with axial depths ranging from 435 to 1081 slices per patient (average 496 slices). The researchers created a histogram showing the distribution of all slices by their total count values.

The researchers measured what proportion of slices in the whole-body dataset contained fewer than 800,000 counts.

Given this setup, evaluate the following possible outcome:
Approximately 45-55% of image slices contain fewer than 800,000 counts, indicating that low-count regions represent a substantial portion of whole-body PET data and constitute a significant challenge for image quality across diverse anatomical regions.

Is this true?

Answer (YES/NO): NO